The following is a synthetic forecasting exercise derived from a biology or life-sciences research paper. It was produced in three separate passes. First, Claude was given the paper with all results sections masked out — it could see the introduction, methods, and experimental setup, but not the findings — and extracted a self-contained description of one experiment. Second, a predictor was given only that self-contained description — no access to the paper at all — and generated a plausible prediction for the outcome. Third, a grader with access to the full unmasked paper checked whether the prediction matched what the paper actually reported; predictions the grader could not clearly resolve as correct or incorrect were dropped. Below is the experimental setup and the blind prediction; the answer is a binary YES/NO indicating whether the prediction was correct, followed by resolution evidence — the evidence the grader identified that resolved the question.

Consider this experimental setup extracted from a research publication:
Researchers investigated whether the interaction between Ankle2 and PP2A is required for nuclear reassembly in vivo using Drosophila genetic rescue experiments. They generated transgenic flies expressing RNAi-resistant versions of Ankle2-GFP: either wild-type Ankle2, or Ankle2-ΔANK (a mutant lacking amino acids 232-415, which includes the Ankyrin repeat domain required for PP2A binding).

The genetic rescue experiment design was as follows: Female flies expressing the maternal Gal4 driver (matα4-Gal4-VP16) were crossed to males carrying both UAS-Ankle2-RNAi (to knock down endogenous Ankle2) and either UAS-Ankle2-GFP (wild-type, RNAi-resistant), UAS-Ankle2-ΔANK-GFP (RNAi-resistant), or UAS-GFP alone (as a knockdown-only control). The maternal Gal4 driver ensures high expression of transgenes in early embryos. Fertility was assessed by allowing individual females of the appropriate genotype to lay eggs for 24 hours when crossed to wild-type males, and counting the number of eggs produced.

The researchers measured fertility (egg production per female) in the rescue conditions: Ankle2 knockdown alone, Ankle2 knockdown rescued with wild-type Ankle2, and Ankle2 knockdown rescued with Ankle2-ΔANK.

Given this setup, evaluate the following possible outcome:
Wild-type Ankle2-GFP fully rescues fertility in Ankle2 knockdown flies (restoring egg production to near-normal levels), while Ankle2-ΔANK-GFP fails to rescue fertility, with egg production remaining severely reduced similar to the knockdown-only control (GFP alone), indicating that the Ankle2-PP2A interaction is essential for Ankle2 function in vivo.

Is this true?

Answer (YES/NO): NO